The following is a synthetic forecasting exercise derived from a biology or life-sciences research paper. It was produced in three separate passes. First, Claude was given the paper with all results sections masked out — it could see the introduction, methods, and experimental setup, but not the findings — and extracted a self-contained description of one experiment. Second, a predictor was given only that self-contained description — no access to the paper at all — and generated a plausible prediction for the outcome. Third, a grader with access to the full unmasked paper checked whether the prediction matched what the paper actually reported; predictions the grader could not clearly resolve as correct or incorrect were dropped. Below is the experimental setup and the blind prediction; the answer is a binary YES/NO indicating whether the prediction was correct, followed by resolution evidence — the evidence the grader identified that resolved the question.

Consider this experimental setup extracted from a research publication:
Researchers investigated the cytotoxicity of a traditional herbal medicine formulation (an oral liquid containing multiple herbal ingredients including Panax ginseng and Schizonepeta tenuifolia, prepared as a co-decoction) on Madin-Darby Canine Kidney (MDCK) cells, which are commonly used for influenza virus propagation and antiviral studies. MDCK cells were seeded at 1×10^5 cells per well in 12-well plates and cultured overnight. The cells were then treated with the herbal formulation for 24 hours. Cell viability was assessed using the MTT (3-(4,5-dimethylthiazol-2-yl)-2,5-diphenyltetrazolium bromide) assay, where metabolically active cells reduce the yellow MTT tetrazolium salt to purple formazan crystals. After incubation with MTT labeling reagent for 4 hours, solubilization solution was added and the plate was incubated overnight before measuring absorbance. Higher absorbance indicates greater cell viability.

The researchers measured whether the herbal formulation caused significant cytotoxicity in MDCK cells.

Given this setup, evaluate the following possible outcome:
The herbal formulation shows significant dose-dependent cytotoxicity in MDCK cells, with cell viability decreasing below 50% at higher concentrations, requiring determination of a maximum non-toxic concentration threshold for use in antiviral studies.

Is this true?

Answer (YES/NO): NO